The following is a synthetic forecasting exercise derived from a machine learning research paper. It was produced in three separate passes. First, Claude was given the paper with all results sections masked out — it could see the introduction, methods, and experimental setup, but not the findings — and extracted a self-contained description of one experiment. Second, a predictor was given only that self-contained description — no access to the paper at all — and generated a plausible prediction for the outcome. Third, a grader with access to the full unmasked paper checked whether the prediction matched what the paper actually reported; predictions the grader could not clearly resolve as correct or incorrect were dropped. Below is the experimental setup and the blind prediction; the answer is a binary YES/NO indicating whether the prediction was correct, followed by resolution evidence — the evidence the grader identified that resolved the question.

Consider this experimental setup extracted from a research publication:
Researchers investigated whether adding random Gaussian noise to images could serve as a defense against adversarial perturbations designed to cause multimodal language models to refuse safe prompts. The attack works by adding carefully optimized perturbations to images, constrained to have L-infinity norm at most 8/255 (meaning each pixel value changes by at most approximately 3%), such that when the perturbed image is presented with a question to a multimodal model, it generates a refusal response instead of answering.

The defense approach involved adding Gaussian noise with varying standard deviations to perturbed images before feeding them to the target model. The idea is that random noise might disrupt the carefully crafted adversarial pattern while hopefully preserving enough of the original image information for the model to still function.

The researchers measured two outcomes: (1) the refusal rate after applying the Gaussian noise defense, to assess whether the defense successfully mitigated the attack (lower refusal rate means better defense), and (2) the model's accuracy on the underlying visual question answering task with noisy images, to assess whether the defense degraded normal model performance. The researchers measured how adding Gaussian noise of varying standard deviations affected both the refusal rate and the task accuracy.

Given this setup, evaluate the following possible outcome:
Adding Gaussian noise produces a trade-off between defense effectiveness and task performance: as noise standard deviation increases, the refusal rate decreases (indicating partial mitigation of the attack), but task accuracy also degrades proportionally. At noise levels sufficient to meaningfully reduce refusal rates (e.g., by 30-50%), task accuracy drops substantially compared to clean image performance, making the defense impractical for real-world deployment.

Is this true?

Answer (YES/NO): YES